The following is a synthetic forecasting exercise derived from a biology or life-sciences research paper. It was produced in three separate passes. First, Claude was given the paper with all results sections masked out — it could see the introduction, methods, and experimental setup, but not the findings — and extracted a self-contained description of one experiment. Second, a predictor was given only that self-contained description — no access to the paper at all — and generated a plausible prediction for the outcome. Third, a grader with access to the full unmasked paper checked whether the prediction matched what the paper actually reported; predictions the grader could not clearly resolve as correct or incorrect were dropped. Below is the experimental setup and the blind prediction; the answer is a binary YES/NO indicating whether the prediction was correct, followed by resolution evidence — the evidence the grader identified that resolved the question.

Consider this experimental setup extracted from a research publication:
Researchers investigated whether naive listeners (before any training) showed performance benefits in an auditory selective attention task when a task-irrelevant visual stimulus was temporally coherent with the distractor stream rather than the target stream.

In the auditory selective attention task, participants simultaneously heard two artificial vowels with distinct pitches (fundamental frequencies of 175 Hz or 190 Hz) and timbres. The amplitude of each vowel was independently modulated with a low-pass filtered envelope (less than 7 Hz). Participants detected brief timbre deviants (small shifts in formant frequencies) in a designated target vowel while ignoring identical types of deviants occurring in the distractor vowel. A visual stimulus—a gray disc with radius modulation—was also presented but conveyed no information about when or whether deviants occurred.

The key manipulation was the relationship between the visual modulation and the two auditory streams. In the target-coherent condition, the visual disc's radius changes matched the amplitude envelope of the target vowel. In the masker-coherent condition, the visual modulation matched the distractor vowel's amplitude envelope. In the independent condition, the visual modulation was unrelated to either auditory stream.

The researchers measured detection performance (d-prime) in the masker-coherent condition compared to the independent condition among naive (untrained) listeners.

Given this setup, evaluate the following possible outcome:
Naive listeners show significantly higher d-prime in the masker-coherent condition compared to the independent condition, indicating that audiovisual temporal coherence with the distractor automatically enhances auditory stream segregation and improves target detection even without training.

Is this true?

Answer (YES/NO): NO